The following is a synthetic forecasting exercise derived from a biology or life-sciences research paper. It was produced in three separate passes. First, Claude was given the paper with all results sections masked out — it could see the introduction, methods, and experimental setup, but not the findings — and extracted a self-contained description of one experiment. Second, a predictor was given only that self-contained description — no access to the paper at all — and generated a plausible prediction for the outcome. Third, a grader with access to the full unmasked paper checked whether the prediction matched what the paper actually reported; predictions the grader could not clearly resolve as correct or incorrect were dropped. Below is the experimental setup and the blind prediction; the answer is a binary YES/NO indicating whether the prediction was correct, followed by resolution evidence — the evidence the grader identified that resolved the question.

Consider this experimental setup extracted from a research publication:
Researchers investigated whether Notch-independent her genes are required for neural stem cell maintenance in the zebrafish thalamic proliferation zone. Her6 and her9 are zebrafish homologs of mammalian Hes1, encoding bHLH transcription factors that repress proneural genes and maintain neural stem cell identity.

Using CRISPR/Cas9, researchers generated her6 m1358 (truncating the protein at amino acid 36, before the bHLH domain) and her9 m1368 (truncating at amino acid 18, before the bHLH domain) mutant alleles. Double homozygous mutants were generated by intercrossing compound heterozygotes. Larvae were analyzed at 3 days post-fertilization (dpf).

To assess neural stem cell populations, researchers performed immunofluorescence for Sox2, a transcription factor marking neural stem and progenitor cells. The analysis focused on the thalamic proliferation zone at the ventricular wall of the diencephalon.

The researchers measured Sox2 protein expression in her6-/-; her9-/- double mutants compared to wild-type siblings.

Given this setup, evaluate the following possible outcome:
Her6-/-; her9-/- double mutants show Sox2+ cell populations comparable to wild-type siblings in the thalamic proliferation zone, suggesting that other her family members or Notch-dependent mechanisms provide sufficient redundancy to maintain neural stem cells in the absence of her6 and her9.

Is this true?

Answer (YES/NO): NO